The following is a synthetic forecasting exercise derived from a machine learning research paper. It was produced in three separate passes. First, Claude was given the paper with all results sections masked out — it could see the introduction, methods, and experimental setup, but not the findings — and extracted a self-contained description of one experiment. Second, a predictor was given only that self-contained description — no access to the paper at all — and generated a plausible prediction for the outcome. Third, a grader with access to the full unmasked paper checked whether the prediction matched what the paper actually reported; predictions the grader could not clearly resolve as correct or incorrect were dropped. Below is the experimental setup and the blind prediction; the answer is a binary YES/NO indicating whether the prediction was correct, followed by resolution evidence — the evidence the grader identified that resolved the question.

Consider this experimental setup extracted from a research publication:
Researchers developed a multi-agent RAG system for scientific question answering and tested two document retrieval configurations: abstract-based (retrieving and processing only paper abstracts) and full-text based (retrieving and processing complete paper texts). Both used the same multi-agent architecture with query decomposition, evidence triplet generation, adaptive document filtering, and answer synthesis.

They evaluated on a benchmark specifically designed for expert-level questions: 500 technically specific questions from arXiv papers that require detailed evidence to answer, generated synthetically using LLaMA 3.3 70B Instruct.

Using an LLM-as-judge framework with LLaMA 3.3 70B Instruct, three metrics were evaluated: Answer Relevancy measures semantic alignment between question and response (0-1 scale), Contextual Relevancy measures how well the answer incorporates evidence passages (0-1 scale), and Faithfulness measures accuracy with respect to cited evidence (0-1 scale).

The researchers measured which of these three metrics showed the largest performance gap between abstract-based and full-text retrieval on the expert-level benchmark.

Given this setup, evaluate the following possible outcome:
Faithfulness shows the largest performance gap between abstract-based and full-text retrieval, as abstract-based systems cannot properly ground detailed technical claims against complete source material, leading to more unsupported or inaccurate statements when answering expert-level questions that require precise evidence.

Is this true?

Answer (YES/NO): NO